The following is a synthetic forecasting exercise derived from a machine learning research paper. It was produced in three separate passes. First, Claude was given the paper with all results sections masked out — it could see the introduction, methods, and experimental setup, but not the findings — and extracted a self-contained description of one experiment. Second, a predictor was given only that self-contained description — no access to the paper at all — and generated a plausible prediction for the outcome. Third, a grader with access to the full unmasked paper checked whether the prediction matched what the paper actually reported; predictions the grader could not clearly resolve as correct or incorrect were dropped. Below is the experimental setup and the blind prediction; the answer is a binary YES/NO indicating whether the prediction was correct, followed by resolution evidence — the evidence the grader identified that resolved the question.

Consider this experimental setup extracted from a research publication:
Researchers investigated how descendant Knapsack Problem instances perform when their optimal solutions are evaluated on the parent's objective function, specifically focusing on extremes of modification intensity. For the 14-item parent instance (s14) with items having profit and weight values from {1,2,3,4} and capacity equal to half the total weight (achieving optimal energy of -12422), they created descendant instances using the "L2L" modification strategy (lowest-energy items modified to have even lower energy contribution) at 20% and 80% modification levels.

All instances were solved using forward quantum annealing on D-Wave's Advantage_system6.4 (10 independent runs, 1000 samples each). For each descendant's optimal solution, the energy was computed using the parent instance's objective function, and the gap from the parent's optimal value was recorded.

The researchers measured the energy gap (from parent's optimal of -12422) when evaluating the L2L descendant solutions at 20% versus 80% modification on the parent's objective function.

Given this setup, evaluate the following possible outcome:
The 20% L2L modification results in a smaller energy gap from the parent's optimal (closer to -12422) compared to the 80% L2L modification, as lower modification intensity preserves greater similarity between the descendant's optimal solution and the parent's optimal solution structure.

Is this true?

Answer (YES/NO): YES